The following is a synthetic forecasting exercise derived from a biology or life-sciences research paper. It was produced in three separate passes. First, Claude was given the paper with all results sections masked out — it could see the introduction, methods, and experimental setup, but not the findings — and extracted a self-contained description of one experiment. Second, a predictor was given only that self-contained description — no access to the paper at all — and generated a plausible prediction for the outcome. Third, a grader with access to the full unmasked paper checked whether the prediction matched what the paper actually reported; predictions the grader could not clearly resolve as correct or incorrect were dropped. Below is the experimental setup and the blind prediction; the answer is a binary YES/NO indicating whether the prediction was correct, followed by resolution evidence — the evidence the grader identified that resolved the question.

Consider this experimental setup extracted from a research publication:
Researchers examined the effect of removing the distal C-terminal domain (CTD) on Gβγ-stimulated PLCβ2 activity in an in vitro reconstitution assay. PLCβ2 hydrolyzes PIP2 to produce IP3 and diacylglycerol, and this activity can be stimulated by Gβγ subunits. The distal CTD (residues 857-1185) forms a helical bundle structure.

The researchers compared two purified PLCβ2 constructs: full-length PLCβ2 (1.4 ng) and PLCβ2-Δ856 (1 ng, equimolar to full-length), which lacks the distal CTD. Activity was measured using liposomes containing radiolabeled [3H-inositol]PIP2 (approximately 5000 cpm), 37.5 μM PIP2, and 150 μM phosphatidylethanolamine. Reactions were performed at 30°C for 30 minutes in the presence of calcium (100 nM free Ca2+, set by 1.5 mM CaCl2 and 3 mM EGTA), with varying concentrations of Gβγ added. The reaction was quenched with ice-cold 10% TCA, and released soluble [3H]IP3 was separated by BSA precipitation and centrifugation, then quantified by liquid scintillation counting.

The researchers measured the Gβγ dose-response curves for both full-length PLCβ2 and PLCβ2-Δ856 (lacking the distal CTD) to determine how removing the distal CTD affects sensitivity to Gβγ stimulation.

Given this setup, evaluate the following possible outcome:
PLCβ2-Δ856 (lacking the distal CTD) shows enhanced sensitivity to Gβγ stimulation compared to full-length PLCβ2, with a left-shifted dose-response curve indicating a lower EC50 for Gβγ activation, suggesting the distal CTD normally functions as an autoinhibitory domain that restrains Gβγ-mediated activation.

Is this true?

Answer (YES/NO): NO